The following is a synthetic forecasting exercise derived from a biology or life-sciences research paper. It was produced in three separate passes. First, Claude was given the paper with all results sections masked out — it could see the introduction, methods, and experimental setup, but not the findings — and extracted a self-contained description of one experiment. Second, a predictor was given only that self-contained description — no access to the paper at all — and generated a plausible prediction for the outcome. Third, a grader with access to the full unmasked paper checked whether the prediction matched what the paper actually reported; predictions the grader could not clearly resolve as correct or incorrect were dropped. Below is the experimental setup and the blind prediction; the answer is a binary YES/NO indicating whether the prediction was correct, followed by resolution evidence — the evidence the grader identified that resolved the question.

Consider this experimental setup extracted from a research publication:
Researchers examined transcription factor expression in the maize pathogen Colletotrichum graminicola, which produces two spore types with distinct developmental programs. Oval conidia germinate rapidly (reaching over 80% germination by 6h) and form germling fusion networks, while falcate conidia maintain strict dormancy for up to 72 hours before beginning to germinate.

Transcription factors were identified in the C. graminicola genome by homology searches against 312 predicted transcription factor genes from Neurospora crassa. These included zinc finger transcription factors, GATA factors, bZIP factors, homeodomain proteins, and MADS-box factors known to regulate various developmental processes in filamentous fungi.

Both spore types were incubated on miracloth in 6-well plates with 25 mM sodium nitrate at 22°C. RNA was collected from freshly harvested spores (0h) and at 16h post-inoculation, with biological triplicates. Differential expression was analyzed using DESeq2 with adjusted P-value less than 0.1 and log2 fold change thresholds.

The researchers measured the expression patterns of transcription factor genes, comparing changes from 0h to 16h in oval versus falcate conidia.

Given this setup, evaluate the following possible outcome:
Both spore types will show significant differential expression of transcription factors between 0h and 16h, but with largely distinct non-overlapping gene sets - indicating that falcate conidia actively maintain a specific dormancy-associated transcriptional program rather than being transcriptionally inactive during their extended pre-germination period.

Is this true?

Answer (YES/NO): NO